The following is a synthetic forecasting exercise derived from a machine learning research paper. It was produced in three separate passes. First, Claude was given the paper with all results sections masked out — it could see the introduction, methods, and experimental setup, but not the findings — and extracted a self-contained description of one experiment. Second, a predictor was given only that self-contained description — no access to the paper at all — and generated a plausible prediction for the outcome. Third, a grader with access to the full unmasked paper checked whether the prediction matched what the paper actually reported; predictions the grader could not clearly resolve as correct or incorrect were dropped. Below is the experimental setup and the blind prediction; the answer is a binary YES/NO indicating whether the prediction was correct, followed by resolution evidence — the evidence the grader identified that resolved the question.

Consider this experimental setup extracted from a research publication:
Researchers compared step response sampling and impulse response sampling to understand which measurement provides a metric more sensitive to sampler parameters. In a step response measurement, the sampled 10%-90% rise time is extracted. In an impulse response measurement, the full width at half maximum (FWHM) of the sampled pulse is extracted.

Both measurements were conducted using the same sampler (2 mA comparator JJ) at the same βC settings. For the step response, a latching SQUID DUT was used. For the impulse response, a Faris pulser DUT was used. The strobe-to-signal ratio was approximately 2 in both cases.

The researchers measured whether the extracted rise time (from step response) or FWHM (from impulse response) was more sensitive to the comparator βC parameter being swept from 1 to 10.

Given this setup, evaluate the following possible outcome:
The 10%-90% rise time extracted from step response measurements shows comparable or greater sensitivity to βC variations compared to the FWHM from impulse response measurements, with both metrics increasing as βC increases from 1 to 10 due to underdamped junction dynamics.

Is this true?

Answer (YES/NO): NO